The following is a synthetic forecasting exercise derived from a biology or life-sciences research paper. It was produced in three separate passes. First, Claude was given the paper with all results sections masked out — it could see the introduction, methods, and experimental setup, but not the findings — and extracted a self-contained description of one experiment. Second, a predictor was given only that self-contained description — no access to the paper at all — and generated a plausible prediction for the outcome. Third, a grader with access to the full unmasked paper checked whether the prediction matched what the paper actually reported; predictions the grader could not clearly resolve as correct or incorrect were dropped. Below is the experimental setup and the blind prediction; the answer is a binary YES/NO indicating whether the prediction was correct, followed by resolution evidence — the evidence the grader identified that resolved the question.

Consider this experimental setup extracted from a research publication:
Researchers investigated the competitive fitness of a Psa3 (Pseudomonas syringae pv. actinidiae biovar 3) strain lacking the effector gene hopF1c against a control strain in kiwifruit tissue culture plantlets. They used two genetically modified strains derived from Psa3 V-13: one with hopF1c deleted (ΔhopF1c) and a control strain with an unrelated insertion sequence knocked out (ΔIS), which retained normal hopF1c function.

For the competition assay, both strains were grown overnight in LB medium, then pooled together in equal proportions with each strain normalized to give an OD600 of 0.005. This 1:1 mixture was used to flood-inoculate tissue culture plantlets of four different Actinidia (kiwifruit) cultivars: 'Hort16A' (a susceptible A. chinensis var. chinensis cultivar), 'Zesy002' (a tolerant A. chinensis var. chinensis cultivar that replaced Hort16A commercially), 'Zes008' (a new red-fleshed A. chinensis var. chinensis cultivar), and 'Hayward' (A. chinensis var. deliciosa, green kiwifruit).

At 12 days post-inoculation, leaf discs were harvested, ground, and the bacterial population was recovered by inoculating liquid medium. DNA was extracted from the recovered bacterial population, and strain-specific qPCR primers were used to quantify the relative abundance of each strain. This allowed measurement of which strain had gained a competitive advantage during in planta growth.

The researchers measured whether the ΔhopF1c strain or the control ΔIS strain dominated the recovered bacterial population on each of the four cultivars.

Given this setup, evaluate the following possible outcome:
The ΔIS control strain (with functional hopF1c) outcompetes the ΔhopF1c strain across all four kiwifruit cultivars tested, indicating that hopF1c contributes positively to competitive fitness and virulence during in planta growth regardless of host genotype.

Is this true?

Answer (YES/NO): NO